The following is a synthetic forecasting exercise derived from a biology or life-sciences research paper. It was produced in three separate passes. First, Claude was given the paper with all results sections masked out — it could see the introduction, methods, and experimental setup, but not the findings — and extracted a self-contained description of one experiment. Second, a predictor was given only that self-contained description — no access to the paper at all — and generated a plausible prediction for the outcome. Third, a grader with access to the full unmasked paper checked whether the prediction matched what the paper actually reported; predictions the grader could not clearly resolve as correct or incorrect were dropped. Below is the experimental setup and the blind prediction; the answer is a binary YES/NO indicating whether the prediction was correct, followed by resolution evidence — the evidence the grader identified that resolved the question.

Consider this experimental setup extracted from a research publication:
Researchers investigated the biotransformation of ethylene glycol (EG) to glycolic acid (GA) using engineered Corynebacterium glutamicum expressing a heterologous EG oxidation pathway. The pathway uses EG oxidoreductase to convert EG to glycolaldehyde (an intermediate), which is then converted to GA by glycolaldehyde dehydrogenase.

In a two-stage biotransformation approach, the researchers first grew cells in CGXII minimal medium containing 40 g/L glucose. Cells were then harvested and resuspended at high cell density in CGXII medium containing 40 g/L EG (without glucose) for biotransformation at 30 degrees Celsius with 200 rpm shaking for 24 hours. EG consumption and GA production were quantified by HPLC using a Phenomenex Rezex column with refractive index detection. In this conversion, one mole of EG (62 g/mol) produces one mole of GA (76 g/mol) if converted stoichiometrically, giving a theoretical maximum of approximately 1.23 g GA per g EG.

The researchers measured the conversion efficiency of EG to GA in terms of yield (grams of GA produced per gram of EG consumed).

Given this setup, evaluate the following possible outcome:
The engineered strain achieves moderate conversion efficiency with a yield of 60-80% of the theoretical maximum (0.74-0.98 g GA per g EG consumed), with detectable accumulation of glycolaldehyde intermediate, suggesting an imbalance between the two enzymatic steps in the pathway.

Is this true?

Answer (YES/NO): NO